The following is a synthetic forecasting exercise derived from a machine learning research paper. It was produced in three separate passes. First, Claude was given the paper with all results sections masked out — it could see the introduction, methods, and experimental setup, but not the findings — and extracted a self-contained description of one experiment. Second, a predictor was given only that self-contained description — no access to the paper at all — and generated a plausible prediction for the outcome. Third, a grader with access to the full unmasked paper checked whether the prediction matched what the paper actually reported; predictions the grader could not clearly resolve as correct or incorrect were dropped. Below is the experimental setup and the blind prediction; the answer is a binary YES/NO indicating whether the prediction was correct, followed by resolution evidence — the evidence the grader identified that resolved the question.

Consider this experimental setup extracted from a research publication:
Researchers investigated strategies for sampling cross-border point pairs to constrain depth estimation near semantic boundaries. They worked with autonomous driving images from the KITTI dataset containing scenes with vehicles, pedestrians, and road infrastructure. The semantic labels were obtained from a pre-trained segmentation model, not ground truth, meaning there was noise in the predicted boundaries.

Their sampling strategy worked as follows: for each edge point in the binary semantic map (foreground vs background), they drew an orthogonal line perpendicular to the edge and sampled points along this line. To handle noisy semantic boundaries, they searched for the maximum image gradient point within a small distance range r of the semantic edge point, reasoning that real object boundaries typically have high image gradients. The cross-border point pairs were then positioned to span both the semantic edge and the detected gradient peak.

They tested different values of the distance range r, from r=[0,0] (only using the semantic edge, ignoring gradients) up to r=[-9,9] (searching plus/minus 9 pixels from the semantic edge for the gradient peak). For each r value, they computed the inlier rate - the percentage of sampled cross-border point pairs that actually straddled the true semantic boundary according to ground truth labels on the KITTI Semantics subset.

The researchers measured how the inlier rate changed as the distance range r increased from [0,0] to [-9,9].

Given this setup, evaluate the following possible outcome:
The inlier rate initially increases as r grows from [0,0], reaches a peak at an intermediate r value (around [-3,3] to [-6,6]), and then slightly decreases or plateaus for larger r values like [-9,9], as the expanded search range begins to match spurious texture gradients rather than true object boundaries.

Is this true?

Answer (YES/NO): NO